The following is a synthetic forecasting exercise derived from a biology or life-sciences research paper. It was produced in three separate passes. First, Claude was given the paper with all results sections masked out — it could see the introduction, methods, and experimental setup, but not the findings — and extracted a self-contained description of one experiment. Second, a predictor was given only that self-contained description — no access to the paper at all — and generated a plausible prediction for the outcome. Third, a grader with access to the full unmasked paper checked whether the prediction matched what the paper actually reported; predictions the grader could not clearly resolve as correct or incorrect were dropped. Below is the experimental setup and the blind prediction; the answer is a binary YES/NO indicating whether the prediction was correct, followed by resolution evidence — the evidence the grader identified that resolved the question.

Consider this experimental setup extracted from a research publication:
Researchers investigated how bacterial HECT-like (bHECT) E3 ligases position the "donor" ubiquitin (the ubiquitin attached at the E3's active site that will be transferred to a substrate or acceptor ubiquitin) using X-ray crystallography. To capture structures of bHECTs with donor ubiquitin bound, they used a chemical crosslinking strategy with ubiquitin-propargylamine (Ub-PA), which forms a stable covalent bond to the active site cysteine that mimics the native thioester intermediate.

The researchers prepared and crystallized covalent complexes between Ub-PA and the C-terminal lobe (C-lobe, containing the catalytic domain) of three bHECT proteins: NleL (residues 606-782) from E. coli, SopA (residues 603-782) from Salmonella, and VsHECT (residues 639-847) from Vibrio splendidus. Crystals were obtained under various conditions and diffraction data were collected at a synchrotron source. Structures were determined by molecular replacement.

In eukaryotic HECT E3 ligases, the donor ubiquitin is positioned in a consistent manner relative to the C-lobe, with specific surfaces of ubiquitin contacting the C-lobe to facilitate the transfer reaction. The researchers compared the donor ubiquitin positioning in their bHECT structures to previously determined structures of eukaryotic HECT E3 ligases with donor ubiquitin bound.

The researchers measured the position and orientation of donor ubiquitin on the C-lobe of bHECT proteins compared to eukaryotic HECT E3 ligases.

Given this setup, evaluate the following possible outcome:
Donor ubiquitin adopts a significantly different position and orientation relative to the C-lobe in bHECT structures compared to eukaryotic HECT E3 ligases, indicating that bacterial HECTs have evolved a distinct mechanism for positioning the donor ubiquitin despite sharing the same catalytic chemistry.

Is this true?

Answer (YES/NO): YES